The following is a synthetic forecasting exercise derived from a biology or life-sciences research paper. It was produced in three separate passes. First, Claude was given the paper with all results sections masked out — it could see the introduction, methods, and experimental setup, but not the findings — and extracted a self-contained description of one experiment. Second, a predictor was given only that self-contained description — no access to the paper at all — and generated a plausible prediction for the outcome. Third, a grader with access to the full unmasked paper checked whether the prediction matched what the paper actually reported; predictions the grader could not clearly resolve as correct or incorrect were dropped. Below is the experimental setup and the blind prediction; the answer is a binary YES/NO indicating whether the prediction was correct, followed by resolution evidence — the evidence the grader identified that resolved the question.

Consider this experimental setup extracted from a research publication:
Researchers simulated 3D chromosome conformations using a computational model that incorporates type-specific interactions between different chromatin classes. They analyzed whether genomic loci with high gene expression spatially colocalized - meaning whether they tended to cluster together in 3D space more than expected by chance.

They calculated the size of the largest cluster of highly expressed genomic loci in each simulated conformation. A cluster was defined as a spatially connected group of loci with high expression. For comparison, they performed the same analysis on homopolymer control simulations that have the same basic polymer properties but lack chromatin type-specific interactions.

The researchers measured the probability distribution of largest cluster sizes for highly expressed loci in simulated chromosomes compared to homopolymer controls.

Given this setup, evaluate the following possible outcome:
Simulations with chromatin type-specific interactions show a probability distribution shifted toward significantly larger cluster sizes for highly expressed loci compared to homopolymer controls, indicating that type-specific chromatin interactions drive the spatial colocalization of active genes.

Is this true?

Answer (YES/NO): YES